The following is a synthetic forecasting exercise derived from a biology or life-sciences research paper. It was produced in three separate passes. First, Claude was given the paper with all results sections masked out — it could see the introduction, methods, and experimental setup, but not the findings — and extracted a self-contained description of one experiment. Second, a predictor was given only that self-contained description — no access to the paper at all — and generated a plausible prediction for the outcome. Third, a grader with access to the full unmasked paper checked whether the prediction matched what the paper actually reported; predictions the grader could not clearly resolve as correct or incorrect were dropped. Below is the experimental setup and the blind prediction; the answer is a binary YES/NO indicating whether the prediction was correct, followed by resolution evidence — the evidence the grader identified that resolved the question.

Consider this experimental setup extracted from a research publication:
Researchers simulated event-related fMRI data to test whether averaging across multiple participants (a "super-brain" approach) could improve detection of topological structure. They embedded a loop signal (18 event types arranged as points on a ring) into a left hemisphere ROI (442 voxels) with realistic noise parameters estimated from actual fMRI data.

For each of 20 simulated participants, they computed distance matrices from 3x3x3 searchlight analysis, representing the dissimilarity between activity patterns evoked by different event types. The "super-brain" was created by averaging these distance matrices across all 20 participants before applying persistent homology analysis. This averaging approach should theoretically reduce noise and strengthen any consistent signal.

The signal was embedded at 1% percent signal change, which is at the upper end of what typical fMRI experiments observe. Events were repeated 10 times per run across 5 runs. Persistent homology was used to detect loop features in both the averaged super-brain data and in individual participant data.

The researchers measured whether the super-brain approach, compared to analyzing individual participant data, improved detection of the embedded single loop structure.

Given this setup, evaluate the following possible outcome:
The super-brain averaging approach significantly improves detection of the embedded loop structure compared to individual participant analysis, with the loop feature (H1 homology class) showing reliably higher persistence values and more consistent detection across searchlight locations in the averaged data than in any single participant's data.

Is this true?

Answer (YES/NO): NO